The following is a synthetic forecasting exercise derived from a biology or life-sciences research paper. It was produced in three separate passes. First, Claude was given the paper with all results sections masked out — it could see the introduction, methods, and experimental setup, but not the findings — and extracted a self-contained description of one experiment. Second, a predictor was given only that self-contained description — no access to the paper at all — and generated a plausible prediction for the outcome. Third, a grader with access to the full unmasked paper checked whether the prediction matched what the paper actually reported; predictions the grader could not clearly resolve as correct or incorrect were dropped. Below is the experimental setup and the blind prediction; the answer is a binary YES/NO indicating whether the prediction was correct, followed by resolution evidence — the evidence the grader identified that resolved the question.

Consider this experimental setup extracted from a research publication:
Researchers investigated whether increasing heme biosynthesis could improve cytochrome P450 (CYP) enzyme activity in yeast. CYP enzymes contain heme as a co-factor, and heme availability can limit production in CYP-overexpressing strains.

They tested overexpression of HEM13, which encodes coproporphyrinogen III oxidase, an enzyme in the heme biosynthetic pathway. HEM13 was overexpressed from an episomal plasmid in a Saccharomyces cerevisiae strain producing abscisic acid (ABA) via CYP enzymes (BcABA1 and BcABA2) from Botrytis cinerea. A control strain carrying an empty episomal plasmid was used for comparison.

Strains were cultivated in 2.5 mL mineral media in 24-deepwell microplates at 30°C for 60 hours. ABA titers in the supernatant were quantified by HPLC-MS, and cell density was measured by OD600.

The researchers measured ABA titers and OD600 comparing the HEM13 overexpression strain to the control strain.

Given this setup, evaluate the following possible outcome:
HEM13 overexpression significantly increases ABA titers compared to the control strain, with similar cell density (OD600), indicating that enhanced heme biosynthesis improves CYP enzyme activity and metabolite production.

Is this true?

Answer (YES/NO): NO